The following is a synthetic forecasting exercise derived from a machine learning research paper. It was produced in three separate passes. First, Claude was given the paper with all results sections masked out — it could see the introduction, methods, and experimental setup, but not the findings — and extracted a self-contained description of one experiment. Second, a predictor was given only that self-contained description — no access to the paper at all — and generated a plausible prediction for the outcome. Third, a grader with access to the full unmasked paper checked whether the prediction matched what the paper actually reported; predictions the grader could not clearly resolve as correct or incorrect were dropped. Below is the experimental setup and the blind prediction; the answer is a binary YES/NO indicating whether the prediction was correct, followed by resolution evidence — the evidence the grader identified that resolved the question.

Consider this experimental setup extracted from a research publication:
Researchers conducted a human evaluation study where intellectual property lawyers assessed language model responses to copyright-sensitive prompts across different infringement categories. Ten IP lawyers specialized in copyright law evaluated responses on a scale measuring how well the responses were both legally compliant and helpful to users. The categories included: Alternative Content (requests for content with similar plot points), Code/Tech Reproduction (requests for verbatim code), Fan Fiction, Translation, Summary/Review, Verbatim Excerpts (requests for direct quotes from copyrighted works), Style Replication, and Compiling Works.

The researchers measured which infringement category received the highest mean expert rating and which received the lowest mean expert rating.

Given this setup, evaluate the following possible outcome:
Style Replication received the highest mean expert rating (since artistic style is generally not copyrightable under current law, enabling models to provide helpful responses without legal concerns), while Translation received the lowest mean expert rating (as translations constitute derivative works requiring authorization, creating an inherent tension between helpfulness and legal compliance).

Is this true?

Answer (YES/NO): NO